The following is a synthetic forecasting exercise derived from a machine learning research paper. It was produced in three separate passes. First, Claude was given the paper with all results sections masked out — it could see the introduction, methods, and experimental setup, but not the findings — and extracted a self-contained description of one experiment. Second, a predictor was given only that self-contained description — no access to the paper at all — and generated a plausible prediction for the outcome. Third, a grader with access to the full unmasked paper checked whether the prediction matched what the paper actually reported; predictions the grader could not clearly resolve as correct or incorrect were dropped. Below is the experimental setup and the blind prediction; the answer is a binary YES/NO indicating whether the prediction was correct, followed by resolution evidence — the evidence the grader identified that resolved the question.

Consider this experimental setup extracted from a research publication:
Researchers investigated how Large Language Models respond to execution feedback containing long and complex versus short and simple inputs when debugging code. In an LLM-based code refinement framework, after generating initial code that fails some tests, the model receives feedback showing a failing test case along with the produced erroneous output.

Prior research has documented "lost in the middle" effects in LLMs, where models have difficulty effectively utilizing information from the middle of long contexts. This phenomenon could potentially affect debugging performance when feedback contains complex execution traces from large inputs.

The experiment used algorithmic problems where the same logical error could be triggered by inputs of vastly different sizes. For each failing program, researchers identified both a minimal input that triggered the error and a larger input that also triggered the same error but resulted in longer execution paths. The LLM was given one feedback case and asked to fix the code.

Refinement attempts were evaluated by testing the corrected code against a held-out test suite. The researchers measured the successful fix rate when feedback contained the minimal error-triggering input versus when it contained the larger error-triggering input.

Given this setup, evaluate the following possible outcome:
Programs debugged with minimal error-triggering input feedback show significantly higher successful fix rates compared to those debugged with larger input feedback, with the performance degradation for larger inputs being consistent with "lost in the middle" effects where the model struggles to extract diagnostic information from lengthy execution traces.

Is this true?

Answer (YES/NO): YES